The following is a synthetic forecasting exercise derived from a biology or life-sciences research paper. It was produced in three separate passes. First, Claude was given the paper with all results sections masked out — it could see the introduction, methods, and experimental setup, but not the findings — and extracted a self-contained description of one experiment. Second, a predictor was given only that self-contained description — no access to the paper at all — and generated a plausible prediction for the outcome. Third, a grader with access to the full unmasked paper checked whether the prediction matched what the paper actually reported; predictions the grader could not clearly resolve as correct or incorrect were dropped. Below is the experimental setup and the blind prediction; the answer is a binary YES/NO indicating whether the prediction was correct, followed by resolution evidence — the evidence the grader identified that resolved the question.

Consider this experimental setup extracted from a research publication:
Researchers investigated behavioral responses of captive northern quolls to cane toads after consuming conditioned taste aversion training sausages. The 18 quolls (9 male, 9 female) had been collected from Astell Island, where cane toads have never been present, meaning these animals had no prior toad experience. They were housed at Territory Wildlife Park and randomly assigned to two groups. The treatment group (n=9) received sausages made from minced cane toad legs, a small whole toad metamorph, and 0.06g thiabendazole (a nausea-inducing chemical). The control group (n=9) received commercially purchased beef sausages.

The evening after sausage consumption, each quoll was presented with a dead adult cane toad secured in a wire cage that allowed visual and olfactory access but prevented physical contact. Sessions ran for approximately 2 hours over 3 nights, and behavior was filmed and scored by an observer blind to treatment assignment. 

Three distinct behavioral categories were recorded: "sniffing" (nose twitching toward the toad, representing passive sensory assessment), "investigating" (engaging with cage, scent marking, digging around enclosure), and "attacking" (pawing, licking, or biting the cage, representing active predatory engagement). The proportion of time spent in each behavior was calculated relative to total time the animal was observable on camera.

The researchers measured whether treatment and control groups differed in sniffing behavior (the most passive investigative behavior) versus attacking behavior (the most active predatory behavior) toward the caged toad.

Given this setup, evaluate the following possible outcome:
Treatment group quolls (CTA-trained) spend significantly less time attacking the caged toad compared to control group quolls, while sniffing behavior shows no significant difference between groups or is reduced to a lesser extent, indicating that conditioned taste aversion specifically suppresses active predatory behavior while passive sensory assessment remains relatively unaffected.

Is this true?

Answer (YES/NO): NO